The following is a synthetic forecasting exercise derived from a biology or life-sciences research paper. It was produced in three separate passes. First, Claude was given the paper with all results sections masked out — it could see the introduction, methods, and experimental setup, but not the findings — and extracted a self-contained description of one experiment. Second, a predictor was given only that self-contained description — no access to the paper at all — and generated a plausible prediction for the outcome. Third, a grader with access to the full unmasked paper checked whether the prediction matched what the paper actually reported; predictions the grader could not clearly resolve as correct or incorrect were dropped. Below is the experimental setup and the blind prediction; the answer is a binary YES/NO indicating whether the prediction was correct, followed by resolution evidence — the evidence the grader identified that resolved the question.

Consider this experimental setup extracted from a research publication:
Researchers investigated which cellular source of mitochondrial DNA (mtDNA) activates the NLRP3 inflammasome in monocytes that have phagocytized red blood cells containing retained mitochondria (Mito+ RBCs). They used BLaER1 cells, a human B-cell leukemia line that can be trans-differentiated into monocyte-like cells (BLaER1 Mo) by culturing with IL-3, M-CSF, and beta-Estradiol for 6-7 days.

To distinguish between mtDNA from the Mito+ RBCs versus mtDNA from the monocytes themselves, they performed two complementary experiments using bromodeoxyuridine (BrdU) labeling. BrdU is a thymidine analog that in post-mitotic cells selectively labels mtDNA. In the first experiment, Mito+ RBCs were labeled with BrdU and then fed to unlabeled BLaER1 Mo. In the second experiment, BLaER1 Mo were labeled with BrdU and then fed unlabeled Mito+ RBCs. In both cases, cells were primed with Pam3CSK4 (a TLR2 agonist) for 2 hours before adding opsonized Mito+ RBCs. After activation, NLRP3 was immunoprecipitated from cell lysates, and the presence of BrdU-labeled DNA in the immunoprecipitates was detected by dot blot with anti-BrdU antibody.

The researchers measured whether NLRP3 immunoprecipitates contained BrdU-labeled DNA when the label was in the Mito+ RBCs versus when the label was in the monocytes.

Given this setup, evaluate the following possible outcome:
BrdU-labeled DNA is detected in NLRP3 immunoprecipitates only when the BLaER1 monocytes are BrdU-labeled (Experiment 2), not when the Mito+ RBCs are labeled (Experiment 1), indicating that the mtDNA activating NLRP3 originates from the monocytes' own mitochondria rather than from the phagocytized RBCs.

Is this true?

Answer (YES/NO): YES